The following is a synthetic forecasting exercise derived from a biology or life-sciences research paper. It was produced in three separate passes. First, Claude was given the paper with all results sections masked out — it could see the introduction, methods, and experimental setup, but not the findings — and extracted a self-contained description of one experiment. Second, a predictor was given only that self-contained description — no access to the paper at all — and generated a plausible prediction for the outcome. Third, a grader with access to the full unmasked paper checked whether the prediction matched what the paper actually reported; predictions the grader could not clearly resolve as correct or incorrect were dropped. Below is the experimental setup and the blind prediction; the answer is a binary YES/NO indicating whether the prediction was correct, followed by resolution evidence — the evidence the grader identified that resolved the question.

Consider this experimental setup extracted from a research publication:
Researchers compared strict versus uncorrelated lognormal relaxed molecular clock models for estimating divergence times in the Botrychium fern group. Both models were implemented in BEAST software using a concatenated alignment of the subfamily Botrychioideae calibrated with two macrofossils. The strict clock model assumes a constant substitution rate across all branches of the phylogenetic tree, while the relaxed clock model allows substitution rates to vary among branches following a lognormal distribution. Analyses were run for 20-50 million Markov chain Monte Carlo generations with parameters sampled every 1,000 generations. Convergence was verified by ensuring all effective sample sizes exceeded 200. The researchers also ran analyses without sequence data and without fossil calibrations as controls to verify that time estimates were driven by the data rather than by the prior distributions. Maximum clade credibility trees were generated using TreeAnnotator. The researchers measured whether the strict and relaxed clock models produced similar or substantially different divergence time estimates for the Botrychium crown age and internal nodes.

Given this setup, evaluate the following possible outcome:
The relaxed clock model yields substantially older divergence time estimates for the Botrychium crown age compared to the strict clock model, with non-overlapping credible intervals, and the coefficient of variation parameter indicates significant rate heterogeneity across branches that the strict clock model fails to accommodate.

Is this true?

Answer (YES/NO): NO